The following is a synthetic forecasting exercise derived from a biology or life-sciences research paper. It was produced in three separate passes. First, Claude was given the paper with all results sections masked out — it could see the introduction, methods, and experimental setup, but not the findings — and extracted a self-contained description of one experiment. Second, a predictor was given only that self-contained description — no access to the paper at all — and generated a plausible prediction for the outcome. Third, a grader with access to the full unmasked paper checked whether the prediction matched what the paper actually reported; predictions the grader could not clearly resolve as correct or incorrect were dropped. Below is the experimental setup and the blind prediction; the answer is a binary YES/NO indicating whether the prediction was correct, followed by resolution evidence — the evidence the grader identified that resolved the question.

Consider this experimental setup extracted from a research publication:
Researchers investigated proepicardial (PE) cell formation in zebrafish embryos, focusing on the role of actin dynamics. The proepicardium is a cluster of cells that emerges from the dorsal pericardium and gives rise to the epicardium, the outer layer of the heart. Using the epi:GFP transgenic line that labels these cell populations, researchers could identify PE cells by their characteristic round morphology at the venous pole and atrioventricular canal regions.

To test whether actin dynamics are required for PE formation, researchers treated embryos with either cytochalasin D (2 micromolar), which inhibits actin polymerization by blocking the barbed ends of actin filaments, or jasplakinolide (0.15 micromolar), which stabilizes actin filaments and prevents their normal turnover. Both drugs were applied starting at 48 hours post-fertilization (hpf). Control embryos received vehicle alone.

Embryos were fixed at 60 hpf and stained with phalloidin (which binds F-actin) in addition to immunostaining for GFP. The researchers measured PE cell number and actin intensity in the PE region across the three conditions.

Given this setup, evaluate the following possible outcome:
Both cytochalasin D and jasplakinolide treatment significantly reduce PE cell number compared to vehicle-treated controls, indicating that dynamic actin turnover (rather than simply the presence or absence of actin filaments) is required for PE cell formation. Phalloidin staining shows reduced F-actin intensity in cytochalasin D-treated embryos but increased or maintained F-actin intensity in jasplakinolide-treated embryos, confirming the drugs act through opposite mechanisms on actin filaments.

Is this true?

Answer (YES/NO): NO